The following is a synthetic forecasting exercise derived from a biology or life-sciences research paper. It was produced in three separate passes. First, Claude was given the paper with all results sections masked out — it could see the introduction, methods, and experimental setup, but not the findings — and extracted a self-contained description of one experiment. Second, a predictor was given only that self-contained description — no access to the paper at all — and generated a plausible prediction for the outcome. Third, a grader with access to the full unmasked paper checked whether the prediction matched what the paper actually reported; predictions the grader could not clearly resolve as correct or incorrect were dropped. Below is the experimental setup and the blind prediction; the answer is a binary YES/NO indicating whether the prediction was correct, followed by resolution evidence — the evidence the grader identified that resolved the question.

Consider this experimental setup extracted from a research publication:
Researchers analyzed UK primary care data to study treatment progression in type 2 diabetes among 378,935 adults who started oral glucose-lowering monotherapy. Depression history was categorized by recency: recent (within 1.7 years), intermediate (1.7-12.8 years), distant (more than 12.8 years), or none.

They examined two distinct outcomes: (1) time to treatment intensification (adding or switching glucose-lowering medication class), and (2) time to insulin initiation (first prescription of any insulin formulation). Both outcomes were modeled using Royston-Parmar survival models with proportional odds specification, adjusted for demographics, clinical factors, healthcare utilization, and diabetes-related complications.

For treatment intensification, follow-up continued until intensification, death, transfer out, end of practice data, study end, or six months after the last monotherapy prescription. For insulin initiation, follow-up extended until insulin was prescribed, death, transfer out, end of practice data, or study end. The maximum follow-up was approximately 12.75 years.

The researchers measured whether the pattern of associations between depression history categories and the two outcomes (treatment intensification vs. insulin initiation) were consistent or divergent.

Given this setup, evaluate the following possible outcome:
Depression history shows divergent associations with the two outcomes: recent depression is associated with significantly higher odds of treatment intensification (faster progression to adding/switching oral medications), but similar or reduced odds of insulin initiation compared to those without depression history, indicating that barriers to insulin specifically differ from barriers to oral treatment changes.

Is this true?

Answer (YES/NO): NO